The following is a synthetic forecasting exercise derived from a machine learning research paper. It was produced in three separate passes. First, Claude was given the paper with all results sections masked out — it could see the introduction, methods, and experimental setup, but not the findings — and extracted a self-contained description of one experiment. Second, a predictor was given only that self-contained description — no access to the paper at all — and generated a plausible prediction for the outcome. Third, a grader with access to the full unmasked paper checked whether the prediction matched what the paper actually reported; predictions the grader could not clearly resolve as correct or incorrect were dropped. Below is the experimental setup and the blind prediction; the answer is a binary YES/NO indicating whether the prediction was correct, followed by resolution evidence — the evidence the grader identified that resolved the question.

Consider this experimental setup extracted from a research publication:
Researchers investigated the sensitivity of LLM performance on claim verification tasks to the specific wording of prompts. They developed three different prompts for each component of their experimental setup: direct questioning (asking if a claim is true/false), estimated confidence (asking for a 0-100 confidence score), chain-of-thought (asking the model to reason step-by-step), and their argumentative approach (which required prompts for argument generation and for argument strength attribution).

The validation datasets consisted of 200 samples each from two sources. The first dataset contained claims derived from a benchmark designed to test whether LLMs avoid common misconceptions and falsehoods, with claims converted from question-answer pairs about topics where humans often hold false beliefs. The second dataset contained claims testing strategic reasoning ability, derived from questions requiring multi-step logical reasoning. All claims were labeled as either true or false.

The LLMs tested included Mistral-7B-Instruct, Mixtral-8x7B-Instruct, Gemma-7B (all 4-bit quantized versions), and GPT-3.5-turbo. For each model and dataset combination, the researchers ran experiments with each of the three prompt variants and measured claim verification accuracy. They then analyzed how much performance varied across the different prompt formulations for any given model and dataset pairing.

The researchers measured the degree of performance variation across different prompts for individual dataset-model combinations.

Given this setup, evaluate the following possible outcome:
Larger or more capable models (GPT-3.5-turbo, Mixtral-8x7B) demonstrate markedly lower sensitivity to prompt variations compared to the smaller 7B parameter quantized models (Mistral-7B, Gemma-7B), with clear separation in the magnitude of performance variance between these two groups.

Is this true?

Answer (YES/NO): NO